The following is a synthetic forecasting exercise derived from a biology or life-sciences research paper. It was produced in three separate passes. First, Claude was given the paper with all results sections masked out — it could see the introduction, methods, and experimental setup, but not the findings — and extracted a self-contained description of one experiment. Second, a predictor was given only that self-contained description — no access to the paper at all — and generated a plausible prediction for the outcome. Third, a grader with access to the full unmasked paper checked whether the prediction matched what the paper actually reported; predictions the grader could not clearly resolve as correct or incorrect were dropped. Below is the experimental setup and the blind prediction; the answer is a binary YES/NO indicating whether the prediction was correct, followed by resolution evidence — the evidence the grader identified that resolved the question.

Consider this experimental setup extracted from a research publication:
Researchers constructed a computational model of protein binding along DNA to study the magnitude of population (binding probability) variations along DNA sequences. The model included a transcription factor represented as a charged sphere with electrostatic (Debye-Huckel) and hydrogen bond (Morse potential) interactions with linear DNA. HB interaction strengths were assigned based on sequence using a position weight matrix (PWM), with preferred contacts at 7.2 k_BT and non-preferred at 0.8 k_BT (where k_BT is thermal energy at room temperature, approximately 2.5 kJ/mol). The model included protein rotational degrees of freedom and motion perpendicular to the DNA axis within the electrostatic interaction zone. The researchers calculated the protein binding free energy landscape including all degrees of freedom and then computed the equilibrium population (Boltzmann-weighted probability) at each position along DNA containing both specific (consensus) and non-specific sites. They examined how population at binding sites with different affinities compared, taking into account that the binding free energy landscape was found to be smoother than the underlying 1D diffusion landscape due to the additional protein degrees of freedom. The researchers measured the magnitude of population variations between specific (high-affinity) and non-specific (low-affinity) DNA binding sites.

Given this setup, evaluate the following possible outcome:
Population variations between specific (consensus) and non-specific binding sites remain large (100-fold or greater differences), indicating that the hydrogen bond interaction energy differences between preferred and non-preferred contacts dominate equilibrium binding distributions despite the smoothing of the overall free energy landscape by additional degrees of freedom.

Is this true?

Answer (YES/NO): NO